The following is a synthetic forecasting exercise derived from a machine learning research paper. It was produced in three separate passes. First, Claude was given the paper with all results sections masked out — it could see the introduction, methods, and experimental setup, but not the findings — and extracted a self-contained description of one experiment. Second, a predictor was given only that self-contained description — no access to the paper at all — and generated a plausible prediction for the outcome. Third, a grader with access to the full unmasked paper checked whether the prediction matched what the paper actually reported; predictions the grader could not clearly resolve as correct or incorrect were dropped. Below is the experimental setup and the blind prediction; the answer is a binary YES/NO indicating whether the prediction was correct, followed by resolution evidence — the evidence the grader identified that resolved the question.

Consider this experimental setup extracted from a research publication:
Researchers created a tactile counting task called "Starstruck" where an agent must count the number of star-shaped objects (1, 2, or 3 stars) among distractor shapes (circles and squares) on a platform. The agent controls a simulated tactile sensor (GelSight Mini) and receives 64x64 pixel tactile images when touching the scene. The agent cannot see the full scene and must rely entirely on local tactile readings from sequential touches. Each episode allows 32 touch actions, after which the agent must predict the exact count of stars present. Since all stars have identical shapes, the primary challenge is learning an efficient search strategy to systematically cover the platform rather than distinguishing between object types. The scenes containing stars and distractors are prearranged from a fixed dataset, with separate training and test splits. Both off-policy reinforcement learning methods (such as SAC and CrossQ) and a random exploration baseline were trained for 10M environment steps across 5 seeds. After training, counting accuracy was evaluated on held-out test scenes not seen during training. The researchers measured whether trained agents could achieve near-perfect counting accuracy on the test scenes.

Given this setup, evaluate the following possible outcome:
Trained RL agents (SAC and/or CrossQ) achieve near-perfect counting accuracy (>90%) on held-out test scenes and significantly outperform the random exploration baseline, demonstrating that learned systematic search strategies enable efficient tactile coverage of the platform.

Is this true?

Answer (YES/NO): NO